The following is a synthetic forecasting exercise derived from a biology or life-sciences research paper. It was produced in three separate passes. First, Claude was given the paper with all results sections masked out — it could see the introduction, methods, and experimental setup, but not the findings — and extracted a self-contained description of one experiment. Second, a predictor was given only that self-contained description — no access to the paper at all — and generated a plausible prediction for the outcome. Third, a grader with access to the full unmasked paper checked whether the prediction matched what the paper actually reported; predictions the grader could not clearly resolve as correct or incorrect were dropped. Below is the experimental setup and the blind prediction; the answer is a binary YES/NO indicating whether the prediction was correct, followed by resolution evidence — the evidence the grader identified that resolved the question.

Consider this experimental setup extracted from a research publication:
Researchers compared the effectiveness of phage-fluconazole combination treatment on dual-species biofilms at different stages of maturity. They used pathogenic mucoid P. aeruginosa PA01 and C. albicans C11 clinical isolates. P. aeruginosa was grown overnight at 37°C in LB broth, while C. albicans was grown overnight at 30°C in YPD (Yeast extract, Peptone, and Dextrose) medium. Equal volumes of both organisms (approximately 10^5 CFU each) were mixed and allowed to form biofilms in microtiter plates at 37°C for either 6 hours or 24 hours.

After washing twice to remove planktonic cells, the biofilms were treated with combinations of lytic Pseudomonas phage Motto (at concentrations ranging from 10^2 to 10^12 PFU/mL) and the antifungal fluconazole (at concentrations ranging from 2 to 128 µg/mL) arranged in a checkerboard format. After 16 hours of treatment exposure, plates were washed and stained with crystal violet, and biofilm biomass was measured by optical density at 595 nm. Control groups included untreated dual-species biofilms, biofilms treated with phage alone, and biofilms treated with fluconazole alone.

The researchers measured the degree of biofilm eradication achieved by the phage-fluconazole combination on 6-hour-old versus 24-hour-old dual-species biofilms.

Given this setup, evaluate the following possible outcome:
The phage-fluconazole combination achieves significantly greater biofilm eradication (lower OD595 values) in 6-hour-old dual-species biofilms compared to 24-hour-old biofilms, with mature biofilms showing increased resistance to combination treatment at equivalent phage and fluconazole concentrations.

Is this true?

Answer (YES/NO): YES